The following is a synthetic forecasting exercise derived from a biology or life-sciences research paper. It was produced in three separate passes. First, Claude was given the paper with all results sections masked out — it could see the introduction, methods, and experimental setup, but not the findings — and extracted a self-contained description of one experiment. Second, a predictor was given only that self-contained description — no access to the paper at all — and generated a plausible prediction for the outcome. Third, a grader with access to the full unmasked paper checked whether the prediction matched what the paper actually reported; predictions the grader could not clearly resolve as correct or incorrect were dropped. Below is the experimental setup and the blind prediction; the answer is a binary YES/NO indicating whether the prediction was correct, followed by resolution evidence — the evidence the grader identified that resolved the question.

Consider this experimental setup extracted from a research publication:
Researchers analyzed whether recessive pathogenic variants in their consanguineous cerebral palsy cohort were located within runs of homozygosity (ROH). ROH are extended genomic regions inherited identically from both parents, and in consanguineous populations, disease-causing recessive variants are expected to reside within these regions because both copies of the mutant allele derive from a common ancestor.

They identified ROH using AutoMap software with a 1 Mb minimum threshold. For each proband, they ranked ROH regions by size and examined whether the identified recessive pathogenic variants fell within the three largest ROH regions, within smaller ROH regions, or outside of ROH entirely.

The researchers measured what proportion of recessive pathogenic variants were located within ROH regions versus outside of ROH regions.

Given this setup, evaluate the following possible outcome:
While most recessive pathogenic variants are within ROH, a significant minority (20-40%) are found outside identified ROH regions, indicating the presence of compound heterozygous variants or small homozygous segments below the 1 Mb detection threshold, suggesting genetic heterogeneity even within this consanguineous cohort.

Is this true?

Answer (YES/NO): NO